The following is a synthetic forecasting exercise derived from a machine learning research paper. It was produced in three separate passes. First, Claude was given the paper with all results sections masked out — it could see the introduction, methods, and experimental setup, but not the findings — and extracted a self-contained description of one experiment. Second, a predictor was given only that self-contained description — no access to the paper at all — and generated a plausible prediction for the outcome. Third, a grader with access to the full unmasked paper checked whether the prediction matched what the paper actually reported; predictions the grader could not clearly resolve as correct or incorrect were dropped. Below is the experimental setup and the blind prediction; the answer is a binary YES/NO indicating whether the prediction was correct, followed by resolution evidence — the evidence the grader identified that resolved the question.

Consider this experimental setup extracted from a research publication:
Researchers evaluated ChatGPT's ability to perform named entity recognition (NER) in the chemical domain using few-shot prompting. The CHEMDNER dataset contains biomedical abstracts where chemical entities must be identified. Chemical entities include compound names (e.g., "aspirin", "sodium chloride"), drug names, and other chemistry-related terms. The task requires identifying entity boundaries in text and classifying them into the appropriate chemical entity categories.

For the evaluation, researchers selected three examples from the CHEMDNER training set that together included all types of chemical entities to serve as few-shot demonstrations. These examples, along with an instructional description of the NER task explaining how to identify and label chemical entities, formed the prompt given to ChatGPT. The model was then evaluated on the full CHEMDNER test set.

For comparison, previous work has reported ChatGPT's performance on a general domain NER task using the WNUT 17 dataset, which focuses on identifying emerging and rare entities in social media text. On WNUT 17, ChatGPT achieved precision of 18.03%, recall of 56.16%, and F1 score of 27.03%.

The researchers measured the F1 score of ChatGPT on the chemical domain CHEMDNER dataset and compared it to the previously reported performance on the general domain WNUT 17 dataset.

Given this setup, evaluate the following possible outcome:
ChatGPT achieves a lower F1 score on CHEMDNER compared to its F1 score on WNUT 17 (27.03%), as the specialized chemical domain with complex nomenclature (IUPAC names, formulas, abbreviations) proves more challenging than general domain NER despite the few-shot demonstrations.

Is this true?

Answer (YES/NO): YES